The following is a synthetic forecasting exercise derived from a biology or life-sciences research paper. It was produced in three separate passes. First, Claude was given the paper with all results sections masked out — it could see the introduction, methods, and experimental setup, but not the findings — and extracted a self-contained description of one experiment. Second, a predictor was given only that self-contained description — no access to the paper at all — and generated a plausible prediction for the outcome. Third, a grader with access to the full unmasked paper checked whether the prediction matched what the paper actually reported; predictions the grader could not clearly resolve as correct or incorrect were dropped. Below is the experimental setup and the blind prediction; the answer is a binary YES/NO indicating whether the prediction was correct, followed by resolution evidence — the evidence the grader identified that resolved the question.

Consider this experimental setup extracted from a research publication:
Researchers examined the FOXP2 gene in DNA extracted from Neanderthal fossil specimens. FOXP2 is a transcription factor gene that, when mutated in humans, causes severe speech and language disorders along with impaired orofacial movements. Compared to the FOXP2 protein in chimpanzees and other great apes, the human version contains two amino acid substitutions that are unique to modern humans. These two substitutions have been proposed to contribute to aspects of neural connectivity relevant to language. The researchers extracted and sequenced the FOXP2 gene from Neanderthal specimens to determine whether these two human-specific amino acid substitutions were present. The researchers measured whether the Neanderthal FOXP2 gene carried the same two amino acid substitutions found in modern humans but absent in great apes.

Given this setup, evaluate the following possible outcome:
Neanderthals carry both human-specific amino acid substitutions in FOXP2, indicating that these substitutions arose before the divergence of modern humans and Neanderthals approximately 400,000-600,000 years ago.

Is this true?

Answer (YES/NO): YES